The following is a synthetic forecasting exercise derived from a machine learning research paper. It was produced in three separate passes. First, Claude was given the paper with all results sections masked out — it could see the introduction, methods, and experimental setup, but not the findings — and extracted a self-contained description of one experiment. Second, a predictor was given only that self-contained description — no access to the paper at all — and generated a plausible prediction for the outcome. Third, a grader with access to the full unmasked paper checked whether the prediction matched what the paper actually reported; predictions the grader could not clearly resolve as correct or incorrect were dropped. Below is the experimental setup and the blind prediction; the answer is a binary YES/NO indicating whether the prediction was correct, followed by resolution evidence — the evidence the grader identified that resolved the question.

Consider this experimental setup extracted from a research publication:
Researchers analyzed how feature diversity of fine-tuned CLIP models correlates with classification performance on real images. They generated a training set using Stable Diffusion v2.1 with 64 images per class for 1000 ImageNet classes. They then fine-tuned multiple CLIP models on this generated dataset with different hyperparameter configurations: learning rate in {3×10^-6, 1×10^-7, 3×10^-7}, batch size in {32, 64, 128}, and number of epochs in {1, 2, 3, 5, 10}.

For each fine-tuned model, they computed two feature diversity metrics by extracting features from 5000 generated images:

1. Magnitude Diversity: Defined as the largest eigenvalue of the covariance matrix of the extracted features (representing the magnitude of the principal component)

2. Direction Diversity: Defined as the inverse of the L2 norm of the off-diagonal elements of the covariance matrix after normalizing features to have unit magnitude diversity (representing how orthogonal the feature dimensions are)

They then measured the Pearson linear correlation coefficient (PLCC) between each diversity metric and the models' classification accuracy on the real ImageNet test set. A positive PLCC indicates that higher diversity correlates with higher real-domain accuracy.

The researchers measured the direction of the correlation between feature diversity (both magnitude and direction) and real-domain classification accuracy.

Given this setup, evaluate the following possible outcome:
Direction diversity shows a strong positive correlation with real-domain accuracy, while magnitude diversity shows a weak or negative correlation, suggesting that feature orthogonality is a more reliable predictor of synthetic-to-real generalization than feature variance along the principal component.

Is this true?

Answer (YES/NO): NO